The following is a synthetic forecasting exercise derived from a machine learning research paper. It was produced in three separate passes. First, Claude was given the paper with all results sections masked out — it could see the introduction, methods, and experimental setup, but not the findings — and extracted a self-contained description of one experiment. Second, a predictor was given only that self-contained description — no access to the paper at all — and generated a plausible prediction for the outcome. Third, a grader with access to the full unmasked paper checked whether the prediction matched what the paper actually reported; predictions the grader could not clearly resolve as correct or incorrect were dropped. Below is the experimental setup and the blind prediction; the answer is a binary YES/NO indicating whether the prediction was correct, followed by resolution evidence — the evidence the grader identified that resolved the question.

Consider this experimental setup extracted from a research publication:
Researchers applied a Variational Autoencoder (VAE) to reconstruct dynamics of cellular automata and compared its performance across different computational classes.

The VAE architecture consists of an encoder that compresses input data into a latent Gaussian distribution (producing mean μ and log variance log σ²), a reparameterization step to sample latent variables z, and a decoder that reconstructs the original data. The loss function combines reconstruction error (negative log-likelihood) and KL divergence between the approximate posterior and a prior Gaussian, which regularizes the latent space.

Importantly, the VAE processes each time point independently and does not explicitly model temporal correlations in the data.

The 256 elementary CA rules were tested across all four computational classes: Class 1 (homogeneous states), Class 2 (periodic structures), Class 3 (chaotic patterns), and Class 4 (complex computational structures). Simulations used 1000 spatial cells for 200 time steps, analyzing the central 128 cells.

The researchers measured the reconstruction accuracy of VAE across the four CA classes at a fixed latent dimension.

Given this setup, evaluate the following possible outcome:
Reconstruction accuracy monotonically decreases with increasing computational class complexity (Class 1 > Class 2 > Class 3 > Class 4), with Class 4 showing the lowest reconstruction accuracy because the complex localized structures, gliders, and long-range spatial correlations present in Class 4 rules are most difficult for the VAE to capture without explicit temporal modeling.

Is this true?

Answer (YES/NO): NO